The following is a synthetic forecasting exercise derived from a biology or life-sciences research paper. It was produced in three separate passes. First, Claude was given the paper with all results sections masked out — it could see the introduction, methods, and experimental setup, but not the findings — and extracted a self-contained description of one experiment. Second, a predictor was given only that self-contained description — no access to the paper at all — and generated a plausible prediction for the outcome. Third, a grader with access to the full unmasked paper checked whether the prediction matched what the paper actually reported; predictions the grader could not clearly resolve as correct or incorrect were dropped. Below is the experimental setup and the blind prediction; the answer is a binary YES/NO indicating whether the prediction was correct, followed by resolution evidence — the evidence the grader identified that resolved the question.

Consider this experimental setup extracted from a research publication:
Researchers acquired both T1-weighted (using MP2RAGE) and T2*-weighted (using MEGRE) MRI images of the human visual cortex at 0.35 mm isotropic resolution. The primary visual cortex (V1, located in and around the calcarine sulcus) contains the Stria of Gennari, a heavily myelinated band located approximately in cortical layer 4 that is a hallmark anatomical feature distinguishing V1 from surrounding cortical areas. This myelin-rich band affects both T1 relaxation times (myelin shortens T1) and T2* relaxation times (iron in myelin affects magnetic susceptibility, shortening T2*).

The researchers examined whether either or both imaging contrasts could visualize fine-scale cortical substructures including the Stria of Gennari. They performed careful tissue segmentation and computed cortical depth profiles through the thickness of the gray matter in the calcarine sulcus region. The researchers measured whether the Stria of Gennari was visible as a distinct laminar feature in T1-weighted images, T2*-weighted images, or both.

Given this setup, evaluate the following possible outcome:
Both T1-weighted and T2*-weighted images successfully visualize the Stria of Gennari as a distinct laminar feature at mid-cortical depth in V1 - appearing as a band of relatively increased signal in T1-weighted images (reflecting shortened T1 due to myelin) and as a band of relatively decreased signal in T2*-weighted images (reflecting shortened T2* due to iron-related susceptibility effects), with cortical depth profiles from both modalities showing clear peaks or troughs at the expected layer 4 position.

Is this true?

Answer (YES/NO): NO